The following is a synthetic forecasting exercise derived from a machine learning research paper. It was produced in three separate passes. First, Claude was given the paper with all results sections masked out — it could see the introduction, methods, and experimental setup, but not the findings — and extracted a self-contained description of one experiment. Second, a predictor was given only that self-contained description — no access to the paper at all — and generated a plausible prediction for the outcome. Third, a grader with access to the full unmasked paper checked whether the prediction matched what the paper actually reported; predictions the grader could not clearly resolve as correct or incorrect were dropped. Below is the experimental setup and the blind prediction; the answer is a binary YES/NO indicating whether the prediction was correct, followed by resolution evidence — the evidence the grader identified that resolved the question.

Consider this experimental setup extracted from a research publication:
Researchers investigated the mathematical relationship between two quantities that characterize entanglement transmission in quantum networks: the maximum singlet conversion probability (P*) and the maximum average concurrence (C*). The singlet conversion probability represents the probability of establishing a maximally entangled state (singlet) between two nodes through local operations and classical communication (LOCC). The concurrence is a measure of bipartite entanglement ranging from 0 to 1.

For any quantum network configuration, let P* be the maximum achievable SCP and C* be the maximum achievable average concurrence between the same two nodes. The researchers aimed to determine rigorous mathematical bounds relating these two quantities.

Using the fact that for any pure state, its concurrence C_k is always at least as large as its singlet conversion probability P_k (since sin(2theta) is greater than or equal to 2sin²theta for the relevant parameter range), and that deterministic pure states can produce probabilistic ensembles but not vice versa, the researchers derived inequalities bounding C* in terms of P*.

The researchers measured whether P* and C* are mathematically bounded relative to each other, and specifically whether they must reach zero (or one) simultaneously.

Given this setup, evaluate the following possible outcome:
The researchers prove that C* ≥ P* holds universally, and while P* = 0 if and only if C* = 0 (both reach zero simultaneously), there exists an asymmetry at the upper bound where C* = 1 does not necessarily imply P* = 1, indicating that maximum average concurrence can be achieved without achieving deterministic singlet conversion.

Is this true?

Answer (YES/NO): NO